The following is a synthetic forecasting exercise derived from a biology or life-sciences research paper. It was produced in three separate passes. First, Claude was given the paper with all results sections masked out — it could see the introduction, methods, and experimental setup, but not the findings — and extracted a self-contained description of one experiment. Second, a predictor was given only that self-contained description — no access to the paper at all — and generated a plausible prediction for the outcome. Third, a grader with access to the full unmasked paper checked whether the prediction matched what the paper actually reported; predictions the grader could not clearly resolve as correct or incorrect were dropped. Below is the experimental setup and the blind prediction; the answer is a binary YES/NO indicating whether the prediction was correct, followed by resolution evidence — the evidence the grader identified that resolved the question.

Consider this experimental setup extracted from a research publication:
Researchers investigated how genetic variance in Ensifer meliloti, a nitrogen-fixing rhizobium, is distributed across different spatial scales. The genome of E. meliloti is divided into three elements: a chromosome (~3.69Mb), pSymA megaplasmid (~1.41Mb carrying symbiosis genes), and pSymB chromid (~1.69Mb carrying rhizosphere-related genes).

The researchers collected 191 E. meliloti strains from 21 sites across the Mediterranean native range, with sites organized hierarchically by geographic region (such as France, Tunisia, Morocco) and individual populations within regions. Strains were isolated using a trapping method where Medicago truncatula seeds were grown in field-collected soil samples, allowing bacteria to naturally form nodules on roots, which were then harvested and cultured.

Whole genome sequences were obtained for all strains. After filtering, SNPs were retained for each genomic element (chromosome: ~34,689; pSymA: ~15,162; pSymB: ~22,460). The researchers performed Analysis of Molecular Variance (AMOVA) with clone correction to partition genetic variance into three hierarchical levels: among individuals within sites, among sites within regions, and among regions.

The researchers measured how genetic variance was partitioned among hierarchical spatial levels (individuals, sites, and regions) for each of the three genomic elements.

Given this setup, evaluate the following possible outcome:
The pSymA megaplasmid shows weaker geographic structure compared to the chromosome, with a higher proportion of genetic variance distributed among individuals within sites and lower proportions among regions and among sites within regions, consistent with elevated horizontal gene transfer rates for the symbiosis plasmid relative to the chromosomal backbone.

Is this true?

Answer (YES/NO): YES